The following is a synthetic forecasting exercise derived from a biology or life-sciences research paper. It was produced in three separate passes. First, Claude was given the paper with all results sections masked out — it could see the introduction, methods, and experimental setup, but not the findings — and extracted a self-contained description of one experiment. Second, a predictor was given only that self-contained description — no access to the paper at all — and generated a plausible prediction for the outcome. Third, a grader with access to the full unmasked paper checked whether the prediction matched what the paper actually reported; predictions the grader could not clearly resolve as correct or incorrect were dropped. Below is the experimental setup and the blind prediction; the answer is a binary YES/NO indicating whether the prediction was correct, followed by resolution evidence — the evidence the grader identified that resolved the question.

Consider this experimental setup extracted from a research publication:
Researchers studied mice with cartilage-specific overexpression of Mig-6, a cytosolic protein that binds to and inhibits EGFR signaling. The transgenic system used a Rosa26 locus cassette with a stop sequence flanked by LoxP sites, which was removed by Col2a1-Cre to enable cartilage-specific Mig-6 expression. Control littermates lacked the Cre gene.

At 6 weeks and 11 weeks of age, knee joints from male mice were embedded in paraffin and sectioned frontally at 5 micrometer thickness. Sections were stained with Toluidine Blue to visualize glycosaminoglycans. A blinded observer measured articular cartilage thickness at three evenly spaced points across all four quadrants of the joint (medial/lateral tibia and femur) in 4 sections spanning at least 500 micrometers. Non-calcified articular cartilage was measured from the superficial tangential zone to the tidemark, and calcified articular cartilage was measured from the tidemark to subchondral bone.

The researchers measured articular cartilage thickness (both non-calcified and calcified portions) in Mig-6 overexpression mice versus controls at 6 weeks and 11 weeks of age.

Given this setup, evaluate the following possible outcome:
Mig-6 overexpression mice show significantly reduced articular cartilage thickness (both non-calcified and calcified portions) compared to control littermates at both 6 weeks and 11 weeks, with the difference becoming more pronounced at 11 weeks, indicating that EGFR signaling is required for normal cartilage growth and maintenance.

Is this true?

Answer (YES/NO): NO